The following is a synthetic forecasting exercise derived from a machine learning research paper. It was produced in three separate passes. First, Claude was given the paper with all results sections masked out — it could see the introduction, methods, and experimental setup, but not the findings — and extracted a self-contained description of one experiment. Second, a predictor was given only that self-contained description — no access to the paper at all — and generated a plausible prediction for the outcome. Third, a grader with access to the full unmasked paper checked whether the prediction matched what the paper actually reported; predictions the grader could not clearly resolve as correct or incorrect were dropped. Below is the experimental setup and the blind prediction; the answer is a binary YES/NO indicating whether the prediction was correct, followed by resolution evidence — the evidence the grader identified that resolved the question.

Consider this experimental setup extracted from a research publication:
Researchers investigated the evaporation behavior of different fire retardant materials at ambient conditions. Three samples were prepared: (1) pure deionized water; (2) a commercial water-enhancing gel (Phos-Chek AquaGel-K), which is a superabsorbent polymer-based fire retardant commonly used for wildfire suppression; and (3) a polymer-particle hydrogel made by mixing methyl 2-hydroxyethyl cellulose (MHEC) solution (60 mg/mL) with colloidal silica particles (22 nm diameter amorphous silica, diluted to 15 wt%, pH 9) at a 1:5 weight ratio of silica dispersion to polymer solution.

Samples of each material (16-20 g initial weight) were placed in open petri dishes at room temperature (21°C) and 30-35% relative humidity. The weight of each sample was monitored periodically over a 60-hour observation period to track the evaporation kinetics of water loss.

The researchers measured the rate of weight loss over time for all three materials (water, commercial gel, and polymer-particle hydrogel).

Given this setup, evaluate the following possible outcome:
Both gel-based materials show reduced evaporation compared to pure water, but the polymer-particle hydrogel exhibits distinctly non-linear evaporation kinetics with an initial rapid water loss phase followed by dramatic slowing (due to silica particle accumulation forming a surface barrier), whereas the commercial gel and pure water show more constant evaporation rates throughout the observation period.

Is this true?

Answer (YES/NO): NO